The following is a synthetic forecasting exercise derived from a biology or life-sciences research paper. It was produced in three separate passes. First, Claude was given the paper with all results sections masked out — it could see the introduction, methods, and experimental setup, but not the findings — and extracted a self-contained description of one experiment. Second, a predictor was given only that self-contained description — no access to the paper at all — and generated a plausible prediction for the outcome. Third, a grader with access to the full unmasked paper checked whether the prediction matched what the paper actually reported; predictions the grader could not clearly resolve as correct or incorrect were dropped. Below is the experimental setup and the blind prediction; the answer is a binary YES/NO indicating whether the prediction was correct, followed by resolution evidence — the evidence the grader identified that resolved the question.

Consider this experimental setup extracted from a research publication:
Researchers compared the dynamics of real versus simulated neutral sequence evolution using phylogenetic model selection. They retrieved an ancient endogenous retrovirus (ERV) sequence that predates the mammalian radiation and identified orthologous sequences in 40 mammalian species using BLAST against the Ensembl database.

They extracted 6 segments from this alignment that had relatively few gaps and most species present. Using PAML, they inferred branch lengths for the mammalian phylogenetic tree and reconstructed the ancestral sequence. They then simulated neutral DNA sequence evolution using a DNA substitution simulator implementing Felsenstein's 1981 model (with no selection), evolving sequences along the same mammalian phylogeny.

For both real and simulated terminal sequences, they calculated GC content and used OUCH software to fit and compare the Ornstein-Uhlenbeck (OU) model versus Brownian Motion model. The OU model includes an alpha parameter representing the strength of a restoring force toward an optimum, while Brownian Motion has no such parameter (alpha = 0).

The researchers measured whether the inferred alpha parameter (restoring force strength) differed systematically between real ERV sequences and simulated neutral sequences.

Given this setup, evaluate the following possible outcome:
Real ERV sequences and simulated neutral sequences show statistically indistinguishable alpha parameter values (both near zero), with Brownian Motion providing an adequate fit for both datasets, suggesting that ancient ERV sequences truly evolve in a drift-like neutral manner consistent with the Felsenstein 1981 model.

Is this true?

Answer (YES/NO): NO